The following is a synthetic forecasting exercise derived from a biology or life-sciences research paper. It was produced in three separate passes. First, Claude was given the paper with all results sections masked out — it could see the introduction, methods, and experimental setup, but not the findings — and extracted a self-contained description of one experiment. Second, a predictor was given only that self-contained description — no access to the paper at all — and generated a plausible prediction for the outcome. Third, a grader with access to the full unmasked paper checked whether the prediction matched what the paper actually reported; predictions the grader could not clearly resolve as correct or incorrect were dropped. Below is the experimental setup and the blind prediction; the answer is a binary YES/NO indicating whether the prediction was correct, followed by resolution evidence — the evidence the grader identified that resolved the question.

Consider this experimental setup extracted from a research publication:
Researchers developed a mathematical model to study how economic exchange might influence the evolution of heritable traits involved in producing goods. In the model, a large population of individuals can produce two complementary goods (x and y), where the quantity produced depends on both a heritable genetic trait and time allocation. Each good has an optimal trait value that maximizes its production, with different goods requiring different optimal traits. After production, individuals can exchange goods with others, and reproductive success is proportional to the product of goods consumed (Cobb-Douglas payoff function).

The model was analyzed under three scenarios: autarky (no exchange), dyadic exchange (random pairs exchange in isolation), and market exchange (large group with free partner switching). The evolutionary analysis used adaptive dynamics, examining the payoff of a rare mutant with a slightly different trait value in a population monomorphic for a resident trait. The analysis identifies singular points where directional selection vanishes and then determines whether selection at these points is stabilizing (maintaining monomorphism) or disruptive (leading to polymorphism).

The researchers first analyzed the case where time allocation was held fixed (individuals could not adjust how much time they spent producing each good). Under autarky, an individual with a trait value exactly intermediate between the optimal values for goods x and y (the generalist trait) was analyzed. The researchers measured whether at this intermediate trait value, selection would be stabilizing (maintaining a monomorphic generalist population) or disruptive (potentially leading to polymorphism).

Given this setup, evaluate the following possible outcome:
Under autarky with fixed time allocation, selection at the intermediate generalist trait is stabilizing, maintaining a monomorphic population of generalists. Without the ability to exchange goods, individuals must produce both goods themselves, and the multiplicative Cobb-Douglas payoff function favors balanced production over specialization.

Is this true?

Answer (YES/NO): YES